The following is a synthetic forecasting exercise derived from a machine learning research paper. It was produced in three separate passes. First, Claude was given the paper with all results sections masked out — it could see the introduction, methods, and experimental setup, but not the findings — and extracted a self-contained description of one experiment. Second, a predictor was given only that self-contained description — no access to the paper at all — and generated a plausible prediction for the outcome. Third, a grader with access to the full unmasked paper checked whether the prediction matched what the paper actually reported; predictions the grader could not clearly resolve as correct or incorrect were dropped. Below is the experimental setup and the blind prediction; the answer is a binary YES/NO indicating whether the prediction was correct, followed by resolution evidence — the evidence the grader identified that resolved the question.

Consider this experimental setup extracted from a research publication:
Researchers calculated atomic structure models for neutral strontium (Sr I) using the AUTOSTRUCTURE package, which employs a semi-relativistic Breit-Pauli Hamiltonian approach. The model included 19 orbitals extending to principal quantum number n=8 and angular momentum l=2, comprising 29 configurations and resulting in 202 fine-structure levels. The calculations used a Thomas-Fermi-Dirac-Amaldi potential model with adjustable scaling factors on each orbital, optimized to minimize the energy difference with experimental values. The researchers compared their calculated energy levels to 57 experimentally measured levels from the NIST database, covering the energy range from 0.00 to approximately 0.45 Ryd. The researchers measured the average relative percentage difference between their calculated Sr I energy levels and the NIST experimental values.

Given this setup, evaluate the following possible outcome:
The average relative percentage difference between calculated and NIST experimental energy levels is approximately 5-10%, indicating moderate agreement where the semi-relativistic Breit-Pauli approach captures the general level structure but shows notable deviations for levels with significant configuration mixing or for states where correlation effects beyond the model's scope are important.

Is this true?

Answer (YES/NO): NO